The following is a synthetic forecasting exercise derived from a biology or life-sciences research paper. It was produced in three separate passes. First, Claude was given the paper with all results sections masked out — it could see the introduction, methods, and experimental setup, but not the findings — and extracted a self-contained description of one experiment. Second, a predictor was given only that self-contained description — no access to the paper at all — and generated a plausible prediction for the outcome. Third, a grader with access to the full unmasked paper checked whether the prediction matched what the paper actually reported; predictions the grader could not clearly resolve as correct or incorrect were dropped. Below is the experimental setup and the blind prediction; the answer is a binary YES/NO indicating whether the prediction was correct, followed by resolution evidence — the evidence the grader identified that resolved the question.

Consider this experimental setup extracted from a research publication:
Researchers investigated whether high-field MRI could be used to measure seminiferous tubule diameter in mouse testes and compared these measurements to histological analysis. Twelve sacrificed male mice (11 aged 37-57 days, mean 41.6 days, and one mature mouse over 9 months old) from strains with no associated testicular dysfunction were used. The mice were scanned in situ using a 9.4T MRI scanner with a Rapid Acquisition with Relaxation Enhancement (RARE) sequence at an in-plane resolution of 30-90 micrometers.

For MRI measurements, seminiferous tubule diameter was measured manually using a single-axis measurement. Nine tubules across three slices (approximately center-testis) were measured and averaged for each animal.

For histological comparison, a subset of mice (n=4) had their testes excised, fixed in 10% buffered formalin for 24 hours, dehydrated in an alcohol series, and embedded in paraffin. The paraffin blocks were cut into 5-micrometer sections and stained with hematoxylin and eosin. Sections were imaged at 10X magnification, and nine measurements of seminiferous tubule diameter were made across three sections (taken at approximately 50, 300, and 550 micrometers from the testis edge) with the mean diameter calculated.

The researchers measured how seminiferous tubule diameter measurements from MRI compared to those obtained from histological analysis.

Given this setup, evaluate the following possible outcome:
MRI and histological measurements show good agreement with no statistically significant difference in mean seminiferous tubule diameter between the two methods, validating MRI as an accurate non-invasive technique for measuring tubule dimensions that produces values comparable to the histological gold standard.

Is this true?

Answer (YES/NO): YES